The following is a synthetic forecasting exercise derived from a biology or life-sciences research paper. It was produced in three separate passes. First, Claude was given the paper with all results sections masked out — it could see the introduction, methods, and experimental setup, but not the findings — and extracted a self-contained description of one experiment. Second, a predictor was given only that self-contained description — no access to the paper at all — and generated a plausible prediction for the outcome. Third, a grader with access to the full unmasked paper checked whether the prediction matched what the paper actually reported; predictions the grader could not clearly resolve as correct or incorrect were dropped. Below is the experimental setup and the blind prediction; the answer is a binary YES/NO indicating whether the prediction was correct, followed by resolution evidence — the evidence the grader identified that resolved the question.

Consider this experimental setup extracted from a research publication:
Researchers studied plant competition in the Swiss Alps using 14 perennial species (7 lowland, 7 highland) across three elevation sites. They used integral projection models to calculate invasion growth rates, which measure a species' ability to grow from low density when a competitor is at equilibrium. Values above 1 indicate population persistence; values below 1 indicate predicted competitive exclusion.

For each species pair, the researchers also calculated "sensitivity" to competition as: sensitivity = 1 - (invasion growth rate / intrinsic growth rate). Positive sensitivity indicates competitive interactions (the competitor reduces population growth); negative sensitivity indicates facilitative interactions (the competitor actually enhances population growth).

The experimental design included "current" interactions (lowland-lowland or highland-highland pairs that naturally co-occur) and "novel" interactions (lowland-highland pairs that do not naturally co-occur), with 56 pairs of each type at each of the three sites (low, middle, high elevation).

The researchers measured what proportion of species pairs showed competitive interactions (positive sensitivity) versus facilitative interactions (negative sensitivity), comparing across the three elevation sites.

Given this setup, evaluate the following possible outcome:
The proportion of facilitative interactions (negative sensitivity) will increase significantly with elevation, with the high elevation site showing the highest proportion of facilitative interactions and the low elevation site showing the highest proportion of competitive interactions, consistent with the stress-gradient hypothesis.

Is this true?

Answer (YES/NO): NO